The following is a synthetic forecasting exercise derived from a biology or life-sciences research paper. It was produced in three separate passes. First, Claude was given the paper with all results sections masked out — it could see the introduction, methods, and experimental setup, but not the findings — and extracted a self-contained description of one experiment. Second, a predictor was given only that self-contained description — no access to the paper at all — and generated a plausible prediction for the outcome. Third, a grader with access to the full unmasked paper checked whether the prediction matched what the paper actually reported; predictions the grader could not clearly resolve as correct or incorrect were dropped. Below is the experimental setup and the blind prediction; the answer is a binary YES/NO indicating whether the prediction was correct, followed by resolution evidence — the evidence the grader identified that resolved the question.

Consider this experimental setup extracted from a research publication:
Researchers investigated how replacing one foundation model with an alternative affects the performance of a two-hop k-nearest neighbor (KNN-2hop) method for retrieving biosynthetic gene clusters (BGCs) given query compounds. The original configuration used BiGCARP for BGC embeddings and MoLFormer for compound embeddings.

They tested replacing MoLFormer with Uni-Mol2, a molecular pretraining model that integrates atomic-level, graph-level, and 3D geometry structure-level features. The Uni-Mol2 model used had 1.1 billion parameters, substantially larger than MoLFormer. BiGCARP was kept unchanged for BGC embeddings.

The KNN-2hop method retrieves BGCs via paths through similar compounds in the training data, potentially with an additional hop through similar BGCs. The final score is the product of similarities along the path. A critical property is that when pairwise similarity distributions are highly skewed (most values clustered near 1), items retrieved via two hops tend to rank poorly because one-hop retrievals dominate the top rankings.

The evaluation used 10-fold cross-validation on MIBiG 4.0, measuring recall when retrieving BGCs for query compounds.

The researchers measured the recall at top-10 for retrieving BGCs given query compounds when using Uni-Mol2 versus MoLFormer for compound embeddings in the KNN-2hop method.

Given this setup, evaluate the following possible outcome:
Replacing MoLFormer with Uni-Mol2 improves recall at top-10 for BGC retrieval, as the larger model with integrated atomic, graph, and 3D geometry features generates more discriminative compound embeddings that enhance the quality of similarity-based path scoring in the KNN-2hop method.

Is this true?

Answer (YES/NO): NO